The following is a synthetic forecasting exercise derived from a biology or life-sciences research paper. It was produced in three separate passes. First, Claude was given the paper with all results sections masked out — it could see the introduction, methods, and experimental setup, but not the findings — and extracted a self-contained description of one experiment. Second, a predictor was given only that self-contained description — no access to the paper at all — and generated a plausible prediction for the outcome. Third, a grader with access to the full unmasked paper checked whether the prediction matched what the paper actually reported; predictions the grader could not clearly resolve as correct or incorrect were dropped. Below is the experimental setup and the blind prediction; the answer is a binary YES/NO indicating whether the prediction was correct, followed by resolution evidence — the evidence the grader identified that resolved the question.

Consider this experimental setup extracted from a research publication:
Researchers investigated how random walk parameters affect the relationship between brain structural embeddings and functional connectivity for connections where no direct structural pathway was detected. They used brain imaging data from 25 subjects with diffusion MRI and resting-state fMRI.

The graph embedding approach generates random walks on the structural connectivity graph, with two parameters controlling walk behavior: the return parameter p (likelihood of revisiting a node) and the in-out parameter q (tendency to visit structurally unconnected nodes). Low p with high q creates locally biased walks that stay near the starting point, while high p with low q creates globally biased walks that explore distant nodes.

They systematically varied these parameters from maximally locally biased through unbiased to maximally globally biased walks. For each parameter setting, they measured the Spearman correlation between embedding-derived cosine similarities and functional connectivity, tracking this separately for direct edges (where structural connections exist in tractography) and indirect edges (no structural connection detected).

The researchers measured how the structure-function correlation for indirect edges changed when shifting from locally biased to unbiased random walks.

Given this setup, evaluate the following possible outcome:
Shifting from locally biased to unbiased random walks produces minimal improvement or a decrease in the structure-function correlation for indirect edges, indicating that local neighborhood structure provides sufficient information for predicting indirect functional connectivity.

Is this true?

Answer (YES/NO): NO